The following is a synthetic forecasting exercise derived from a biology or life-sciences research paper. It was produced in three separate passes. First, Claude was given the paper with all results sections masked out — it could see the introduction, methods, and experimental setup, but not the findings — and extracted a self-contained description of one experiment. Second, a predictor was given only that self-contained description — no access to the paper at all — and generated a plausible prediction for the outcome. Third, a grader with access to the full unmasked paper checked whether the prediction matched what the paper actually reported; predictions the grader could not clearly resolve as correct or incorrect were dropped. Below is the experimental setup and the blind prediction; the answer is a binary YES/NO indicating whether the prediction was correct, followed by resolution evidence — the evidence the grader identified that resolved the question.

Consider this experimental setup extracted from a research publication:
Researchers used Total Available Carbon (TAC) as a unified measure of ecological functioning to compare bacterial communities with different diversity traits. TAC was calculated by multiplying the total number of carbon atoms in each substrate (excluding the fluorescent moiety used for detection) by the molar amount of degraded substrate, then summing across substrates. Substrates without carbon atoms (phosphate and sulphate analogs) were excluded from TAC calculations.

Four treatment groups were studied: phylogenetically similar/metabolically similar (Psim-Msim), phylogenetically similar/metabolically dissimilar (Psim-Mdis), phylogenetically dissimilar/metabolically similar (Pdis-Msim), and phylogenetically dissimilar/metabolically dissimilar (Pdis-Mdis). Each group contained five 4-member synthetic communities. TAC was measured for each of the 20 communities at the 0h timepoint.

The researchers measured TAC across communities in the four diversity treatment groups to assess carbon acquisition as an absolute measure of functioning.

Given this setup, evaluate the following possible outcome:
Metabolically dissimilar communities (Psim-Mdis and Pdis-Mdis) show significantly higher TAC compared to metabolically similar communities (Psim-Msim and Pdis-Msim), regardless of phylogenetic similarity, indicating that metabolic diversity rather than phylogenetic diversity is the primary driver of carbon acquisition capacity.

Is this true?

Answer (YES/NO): NO